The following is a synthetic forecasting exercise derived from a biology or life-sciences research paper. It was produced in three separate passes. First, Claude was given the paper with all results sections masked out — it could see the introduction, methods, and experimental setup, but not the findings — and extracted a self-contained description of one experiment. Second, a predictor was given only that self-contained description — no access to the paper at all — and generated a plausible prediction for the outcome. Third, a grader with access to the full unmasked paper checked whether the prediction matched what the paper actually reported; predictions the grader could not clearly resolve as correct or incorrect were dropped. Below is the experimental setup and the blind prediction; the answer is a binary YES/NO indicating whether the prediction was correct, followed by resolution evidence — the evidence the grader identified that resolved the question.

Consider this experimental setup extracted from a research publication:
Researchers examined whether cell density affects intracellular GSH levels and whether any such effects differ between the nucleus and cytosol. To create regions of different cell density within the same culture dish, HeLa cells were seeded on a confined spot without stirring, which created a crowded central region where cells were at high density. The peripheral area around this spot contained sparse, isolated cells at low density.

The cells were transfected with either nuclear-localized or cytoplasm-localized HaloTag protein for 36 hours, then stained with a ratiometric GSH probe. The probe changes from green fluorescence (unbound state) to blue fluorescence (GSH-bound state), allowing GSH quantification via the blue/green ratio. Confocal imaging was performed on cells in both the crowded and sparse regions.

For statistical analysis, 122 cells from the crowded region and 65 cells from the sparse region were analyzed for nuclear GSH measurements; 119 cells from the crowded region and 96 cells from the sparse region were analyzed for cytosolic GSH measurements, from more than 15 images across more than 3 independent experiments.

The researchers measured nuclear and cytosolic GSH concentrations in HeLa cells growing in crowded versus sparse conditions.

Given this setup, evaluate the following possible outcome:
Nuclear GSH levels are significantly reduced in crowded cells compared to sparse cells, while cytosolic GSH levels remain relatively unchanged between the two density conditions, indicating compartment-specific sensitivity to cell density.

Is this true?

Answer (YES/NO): NO